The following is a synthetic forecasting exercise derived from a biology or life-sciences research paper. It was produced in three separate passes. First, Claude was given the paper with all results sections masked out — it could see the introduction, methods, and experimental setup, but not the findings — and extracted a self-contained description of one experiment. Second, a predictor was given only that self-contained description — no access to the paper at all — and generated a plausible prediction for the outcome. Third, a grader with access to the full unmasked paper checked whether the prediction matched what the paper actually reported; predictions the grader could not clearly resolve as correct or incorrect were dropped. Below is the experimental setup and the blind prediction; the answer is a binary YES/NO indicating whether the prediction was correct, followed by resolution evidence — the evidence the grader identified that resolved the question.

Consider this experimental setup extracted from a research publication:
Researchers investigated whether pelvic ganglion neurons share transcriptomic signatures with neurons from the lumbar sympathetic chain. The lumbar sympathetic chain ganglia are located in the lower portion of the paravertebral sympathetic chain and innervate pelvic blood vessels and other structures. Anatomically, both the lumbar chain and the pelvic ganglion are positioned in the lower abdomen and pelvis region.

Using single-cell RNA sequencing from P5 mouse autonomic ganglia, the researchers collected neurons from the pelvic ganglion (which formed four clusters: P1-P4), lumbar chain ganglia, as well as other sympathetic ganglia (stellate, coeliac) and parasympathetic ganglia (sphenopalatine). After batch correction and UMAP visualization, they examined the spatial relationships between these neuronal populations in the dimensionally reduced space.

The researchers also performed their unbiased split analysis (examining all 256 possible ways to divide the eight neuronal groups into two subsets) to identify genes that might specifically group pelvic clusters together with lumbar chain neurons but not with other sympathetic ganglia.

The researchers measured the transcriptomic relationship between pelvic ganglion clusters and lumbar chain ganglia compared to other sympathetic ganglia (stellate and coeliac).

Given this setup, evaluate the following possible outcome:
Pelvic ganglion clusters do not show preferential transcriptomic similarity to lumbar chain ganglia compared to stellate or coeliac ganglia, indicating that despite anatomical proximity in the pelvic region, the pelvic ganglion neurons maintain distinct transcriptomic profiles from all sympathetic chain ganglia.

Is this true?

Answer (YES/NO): NO